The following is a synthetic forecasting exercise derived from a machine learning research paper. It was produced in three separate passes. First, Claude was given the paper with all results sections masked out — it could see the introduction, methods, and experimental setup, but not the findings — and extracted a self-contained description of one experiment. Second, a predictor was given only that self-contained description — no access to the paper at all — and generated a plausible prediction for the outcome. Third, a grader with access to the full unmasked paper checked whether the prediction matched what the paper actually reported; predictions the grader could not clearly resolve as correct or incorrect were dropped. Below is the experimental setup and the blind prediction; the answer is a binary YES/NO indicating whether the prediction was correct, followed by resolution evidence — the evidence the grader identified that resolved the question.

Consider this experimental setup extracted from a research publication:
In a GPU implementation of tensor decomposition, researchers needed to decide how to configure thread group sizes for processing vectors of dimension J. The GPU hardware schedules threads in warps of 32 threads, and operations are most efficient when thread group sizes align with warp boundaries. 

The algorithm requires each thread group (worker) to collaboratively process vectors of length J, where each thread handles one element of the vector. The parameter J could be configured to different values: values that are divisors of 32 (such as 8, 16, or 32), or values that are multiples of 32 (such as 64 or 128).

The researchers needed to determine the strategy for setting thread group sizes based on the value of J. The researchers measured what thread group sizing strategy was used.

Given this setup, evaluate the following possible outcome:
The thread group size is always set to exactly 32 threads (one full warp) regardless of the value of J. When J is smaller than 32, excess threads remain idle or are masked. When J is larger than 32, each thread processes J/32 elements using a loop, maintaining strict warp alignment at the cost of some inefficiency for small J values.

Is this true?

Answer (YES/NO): NO